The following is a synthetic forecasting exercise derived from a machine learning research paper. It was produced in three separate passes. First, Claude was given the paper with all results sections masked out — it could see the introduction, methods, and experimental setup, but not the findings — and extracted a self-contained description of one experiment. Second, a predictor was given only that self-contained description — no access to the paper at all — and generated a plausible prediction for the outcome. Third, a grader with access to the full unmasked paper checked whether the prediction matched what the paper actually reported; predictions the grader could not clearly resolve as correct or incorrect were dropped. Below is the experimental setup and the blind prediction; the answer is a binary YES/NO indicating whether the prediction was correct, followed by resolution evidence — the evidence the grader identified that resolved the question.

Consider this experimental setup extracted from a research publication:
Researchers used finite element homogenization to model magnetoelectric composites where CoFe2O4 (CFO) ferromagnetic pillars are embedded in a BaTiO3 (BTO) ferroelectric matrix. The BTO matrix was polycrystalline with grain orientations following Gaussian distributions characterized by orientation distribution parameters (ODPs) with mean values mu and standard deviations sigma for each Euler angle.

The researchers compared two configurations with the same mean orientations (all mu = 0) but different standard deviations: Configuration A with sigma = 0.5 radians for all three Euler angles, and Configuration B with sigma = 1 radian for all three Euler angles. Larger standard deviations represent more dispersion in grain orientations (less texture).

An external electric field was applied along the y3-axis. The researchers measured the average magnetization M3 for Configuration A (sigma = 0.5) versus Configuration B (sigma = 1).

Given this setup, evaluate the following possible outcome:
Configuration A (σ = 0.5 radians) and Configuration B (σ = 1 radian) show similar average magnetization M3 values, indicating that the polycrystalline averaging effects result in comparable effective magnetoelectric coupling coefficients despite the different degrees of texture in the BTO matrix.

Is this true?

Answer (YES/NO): NO